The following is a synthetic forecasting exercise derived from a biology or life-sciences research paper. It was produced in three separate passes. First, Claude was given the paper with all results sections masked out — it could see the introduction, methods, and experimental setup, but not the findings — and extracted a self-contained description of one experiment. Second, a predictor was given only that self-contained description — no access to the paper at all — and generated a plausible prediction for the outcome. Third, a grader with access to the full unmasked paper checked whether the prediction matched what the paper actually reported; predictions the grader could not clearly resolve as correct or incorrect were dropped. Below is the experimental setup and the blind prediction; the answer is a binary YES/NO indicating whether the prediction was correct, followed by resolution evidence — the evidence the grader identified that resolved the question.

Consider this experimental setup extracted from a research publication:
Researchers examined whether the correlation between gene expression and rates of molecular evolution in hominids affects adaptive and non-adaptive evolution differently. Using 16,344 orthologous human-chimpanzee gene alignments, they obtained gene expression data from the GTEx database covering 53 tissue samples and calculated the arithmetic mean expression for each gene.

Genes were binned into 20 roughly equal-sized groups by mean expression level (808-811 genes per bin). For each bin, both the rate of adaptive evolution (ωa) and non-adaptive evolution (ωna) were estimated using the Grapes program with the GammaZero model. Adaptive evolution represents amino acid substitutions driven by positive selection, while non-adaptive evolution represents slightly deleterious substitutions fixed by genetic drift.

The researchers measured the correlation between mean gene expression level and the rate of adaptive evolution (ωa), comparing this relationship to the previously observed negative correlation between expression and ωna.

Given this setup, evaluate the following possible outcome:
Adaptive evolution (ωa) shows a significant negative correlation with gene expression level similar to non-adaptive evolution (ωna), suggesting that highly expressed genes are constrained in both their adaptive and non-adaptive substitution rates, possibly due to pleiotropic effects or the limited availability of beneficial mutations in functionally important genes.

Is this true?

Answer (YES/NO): NO